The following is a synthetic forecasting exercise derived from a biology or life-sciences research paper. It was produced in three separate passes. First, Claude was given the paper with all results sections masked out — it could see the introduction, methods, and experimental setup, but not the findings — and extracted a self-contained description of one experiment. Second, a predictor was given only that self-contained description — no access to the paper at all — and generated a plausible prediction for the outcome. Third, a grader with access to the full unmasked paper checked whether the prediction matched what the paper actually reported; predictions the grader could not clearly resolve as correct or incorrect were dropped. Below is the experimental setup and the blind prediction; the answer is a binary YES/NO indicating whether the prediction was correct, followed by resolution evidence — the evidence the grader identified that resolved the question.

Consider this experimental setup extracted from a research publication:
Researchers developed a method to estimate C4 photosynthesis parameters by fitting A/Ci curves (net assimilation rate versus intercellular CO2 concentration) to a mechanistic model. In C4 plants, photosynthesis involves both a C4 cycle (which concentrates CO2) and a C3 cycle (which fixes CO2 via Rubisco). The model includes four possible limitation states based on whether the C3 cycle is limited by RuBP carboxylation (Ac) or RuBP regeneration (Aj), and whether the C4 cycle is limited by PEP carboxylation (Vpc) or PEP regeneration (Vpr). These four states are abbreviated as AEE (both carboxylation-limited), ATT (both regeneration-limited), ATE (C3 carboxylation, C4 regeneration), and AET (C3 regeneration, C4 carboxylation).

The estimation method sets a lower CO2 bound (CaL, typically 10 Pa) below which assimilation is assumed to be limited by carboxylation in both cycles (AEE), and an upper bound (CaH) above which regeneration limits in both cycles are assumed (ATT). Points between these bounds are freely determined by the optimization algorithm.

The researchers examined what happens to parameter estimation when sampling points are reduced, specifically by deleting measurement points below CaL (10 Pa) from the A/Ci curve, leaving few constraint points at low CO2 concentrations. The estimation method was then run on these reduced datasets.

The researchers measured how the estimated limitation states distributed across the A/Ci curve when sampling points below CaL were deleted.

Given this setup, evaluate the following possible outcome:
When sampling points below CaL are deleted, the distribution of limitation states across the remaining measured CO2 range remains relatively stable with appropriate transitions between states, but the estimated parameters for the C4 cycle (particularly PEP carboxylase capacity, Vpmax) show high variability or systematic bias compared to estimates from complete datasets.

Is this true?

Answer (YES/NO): NO